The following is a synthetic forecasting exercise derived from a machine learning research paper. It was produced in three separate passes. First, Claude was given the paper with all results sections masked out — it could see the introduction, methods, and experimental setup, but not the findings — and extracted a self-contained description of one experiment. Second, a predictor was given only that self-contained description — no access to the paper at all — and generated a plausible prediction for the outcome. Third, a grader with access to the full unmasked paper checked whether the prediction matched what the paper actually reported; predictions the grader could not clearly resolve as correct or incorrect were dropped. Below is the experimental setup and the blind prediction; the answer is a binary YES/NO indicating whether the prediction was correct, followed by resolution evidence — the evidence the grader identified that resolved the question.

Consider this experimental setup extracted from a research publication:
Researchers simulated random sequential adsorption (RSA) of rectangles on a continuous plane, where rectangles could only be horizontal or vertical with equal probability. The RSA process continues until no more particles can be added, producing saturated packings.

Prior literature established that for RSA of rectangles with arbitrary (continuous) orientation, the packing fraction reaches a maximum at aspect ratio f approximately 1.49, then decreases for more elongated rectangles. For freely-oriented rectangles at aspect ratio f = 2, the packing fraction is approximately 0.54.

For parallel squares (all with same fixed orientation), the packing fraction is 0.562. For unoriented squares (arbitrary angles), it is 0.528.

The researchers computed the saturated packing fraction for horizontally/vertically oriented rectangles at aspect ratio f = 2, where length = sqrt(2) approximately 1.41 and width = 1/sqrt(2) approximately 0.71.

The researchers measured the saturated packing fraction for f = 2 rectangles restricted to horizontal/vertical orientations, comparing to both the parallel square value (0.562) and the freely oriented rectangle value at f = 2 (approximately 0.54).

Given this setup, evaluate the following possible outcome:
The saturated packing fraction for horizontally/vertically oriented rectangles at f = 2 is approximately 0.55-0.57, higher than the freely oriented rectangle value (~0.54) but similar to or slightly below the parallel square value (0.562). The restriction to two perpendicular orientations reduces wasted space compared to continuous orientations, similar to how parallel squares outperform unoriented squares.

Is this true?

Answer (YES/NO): NO